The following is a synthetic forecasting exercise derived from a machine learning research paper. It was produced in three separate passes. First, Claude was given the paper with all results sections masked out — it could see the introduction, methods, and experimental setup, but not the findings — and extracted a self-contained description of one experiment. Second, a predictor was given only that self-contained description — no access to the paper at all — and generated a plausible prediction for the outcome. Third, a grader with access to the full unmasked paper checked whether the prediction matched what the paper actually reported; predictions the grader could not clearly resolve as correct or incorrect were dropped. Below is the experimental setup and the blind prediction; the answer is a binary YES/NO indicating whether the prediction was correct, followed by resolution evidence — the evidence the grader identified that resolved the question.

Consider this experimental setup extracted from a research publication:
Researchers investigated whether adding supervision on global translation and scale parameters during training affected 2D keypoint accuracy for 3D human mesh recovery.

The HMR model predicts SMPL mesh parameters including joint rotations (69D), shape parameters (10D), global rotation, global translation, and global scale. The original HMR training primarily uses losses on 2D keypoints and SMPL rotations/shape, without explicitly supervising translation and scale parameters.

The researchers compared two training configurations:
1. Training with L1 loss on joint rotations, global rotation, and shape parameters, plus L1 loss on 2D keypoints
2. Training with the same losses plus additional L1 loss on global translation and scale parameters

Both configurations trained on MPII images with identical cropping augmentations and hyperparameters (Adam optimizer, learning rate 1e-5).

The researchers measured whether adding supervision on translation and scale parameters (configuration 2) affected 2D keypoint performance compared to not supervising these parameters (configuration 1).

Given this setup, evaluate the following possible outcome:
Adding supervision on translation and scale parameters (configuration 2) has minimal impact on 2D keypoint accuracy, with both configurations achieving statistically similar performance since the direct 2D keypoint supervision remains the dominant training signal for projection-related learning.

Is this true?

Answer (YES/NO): YES